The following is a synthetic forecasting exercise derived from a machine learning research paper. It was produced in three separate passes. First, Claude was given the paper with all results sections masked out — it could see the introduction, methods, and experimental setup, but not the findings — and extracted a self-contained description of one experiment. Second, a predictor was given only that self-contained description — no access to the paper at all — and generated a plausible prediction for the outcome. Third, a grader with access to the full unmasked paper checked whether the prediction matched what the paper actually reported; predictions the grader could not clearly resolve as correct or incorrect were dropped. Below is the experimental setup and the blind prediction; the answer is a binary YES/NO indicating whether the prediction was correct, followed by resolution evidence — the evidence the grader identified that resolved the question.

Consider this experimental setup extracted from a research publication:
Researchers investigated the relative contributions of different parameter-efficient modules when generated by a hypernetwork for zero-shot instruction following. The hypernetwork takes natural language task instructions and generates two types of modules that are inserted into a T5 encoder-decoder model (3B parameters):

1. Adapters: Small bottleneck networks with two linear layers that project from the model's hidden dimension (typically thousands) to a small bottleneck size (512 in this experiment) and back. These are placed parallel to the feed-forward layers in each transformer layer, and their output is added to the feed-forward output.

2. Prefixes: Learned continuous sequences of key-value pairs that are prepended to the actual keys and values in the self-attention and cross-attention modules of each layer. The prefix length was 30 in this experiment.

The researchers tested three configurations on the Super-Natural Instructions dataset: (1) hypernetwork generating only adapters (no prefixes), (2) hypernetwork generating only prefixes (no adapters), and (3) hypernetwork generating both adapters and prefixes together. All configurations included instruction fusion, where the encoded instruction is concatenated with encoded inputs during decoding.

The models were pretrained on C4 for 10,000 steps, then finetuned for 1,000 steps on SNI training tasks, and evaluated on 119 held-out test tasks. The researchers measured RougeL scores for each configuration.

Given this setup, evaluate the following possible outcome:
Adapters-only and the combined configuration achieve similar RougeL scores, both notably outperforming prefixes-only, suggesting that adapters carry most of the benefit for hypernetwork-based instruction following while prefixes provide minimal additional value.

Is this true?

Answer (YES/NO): NO